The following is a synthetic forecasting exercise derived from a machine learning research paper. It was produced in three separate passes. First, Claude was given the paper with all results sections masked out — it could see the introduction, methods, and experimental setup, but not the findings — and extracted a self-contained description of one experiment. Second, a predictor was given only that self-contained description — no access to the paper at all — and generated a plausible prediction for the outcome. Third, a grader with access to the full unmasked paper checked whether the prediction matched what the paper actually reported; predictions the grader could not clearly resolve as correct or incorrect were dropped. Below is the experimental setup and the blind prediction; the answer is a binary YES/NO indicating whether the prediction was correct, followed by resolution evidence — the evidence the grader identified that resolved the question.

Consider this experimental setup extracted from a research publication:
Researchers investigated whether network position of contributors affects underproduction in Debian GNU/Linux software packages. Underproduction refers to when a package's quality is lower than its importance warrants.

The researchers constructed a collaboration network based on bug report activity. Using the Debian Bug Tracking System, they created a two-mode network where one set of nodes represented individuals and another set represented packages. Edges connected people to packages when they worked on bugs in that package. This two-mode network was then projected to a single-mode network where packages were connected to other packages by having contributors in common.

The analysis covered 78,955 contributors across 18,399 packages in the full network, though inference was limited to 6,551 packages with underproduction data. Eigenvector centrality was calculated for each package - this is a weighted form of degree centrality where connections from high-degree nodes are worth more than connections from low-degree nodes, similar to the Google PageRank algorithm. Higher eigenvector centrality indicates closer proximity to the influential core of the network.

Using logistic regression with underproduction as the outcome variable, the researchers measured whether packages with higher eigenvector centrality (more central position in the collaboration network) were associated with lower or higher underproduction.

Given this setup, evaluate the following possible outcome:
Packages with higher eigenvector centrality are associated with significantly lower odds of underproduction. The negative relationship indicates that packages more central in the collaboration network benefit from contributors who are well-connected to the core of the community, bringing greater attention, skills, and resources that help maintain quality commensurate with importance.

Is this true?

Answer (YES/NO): NO